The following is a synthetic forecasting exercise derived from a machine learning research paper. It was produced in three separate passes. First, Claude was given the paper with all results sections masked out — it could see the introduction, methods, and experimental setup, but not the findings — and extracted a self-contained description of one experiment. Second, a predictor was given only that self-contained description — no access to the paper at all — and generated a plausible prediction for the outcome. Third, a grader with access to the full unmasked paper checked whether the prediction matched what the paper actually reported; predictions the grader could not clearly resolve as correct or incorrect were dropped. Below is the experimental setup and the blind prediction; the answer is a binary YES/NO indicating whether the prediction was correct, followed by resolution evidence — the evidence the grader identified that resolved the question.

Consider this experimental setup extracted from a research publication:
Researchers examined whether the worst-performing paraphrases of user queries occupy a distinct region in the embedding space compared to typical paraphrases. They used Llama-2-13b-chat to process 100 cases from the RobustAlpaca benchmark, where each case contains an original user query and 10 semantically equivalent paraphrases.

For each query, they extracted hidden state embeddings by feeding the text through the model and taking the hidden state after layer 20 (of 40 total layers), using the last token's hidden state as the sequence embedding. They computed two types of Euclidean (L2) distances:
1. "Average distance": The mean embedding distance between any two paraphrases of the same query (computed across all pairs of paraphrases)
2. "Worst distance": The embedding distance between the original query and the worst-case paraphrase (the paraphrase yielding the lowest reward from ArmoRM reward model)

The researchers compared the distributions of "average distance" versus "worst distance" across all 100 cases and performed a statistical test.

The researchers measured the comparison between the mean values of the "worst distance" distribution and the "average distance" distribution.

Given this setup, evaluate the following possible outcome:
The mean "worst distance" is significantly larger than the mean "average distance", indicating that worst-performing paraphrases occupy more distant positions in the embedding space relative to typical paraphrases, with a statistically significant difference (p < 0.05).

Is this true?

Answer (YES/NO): YES